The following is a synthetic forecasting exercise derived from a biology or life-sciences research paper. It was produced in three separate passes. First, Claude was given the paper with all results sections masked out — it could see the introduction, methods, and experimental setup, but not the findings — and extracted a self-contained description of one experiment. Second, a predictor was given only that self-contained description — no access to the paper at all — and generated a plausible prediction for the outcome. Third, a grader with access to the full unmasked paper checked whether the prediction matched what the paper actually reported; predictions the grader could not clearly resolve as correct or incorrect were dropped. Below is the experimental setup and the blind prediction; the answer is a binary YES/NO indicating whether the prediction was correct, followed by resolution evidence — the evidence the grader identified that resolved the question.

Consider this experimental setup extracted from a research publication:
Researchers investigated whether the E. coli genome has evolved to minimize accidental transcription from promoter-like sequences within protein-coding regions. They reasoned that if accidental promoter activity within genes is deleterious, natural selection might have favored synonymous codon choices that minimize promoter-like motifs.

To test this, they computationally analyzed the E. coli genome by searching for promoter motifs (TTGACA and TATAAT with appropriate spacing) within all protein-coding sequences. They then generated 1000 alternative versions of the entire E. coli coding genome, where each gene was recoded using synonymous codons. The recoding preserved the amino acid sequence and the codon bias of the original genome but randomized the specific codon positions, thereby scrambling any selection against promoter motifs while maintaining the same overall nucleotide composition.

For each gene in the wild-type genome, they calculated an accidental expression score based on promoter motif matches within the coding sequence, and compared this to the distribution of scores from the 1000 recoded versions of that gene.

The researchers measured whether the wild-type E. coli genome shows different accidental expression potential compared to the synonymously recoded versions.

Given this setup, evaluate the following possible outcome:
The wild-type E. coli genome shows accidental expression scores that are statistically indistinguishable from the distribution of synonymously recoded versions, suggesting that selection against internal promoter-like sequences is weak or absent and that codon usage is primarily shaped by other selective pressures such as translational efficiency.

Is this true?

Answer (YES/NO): NO